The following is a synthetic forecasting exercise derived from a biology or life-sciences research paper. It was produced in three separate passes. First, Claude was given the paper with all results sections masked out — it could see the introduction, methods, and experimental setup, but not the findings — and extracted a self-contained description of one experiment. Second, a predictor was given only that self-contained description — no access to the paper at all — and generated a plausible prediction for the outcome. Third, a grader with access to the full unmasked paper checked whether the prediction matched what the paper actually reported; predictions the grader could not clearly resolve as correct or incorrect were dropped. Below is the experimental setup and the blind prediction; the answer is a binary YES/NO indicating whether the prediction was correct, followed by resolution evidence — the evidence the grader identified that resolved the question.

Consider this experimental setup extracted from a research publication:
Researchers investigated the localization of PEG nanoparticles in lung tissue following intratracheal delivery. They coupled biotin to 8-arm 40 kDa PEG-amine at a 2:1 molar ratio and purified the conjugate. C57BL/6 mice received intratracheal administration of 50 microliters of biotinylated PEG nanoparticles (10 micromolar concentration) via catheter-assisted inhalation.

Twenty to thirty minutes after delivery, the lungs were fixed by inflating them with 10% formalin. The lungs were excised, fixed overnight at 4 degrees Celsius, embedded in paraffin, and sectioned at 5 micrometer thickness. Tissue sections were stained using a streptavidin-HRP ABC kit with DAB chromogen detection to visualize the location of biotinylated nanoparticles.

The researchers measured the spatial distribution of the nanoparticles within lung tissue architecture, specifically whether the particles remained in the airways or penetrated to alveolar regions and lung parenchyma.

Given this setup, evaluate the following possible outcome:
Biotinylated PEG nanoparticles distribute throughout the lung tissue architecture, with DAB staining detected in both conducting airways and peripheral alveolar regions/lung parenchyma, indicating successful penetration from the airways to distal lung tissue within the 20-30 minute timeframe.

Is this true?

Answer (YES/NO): YES